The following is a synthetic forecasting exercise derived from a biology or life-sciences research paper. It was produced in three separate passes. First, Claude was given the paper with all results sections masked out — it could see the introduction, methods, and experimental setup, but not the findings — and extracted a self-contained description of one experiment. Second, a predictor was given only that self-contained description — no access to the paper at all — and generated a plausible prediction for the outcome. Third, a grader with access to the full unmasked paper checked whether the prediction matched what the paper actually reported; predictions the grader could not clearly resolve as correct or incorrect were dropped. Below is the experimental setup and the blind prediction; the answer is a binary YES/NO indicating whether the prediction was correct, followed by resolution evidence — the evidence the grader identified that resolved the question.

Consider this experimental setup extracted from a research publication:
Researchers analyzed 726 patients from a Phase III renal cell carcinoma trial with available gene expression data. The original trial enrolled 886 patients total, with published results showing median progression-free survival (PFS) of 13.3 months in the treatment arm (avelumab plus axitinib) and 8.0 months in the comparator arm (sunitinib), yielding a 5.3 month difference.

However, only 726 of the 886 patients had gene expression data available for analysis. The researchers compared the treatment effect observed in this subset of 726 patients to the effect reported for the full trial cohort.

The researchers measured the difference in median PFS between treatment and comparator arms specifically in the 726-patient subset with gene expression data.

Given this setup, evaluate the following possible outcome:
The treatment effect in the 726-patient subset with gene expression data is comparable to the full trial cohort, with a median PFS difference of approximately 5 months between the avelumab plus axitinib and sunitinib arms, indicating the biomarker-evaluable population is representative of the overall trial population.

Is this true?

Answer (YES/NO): NO